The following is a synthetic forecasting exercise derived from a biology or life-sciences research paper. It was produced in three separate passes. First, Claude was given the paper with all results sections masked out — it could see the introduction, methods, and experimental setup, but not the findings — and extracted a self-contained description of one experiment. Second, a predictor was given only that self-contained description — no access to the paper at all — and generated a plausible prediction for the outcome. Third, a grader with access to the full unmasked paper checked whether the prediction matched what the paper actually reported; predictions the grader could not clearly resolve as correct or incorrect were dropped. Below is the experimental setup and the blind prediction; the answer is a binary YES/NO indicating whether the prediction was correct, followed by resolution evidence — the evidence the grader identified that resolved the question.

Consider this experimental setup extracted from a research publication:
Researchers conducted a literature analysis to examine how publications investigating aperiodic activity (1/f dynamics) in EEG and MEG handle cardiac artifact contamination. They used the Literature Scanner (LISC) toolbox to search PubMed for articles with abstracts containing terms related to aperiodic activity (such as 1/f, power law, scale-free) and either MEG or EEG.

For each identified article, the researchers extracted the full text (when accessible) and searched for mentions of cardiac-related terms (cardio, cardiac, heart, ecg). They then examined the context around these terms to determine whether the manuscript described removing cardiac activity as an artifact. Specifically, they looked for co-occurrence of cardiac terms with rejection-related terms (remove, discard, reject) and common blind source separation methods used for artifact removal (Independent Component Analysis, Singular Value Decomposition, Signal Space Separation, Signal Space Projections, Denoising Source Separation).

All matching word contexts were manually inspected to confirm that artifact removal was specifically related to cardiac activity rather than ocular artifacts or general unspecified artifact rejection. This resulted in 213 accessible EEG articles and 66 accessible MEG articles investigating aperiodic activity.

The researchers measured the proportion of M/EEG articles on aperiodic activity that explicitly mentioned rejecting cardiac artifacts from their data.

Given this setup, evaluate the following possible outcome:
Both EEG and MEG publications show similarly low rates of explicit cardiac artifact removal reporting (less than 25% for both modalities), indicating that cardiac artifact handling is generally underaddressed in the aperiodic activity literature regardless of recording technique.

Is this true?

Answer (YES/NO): NO